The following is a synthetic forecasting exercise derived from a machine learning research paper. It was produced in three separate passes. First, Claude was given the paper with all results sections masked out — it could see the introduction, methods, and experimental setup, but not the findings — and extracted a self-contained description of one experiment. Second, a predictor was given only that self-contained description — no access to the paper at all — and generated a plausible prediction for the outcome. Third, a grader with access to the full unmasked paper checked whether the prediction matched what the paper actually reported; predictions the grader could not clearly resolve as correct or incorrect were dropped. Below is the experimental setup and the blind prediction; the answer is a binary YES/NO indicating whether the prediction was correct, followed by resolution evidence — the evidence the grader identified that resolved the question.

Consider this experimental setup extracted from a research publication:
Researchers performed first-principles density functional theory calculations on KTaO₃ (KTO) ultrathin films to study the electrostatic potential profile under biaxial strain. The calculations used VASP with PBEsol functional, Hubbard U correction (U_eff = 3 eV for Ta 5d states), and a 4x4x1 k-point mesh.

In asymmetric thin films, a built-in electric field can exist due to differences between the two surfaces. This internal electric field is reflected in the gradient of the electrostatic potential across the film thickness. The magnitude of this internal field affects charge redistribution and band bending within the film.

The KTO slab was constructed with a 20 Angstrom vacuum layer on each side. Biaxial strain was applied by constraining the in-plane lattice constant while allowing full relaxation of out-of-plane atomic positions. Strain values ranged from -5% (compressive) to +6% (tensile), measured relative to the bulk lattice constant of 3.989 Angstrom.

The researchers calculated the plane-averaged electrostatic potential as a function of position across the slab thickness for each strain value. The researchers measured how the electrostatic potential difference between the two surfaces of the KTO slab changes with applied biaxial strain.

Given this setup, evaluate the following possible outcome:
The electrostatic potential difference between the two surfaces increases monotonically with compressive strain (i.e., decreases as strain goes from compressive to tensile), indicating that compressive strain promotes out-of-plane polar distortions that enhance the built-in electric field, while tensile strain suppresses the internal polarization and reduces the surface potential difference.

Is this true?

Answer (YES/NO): NO